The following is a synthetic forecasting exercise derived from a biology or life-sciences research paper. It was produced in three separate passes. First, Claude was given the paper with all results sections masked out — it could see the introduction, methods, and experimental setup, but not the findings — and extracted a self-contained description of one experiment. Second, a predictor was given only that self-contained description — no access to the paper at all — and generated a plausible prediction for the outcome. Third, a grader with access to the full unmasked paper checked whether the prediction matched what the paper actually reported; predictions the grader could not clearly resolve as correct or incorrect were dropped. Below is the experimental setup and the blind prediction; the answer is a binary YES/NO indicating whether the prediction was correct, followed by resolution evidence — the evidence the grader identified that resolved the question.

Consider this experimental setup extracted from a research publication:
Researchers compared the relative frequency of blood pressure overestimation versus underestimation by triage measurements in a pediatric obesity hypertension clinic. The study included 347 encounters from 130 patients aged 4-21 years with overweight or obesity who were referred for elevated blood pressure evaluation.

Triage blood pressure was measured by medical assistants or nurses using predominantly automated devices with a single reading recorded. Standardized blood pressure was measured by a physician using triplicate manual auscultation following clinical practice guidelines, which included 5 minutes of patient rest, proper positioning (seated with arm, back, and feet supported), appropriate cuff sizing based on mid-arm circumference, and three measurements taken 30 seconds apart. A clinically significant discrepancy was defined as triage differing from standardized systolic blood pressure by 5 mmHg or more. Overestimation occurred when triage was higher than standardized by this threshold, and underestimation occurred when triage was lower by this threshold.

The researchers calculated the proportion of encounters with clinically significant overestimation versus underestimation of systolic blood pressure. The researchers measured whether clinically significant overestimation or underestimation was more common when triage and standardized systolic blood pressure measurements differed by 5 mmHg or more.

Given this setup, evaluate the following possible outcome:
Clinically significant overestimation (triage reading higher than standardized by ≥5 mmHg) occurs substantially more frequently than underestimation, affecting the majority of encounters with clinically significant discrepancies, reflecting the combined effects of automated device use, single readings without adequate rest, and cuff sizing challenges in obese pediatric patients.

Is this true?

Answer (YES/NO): YES